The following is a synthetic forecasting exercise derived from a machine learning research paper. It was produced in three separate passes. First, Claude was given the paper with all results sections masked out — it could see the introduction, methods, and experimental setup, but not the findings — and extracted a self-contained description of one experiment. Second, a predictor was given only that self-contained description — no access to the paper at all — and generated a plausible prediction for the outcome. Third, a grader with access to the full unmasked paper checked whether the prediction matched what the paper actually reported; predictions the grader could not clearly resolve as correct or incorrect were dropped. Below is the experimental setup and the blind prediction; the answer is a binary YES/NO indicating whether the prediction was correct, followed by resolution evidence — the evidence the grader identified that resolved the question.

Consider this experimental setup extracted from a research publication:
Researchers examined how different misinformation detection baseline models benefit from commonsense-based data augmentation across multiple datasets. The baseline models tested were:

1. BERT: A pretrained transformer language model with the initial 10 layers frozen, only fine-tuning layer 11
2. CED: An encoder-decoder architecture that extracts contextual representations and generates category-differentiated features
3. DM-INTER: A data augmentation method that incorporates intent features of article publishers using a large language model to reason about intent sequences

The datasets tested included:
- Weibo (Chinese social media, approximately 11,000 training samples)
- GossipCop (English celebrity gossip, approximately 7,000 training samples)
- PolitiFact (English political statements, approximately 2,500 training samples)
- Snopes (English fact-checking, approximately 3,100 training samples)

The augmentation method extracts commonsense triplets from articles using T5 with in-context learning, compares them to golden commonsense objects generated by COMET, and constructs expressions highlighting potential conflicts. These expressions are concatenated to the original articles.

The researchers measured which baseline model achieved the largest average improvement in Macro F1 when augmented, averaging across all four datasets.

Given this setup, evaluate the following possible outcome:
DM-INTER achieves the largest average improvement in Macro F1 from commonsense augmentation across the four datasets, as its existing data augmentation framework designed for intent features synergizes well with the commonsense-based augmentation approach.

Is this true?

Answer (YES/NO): NO